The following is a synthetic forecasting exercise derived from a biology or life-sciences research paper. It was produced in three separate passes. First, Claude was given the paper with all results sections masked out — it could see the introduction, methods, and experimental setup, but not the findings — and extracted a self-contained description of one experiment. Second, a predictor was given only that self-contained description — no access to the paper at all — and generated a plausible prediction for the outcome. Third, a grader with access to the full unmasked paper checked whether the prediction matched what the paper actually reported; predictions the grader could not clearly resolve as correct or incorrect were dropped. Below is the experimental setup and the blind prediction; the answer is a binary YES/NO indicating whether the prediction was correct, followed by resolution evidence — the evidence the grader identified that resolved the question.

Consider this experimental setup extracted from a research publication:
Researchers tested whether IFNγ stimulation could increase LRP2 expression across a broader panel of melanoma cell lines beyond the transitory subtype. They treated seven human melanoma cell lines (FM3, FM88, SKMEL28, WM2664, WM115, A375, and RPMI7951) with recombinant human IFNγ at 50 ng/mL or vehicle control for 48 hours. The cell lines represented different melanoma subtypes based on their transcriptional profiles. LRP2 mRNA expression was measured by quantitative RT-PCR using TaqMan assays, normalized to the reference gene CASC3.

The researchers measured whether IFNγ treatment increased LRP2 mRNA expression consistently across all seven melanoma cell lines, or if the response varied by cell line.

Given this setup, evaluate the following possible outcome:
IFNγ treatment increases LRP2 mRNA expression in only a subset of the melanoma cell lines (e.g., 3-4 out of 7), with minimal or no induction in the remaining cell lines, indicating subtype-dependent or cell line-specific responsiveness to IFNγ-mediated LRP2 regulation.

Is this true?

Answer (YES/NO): NO